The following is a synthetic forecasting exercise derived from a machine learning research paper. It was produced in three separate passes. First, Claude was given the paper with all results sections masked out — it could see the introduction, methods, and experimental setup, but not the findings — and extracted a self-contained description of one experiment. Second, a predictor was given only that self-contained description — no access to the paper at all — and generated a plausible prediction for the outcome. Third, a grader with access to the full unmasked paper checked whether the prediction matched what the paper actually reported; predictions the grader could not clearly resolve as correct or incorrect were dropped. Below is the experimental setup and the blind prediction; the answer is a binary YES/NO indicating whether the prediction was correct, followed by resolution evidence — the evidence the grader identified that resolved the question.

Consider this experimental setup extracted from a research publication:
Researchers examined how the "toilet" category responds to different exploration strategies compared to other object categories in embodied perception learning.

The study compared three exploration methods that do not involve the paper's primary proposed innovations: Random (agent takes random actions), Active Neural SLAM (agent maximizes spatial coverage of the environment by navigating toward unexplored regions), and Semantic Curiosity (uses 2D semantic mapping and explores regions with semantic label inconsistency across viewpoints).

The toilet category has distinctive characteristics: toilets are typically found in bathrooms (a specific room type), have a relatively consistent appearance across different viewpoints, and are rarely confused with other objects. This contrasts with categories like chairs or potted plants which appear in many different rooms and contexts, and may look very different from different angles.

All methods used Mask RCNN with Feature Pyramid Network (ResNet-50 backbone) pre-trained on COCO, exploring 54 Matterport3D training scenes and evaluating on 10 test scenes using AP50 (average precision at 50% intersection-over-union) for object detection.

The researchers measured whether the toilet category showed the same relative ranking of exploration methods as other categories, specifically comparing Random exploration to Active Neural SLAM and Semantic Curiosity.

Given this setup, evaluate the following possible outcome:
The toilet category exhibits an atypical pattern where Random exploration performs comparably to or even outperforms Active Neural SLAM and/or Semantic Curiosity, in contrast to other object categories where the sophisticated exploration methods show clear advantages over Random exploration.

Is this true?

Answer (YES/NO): NO